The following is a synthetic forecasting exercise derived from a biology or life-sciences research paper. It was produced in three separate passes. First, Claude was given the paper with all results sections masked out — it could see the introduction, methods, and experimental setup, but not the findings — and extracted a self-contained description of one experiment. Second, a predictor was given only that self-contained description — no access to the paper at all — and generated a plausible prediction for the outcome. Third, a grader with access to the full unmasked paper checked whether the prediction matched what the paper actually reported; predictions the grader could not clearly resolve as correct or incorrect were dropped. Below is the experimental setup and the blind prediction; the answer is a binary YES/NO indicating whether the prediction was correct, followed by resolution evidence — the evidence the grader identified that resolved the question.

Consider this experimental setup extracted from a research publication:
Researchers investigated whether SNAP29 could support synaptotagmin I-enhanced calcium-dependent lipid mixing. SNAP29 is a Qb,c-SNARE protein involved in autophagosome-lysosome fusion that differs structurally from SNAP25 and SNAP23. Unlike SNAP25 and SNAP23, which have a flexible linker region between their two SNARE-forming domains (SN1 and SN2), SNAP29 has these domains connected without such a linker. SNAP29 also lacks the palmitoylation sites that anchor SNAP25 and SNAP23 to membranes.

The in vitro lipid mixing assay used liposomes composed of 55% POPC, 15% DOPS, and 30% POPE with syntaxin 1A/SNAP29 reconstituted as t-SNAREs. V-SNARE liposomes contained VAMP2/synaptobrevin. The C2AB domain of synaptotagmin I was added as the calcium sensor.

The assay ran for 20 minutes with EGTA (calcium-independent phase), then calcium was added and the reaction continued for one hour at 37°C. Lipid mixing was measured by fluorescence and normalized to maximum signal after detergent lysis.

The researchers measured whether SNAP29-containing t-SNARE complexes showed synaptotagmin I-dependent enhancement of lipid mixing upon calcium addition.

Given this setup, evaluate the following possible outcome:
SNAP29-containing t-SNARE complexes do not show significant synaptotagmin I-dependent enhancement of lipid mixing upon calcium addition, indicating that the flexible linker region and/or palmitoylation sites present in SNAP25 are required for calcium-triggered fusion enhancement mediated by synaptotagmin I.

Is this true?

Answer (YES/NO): NO